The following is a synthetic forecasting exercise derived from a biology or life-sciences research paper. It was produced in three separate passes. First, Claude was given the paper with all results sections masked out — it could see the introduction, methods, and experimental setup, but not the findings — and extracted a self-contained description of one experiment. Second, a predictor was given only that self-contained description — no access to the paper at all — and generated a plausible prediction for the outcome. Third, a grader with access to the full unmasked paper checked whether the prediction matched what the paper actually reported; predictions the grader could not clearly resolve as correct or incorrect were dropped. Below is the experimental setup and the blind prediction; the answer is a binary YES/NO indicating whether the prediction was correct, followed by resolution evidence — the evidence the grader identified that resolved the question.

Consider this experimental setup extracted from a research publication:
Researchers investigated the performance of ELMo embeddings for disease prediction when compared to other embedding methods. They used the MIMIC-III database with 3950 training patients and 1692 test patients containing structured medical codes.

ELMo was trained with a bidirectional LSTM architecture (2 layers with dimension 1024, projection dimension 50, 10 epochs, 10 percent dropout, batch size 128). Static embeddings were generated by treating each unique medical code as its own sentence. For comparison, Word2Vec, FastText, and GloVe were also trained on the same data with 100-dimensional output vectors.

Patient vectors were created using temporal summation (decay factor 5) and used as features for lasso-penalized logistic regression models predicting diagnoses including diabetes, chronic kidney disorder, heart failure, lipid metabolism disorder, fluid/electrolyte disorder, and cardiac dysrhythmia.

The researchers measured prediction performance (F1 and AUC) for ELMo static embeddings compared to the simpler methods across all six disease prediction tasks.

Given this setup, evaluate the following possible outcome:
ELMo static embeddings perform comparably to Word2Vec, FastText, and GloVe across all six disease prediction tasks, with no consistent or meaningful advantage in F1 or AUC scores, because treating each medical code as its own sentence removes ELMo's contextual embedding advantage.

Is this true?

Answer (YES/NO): NO